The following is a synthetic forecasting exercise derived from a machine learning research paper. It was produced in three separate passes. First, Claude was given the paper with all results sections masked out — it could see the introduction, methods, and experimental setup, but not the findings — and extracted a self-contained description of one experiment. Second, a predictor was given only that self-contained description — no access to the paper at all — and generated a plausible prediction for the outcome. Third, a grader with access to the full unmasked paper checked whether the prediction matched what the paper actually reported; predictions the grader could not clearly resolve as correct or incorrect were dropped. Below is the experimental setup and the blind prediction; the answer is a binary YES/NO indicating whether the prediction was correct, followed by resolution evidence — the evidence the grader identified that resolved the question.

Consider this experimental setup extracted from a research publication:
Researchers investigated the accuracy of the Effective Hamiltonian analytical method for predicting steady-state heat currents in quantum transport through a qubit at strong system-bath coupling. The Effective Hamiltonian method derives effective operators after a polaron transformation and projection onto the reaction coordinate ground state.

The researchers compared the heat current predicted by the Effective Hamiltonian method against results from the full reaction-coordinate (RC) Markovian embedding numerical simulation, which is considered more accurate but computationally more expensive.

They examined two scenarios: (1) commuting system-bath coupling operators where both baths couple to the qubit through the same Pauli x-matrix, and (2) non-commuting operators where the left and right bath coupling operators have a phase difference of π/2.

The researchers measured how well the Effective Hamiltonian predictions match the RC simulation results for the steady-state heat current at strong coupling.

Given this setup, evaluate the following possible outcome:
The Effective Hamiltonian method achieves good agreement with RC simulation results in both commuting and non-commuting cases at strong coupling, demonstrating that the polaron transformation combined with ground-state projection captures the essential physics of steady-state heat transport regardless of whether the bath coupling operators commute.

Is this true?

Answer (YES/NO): NO